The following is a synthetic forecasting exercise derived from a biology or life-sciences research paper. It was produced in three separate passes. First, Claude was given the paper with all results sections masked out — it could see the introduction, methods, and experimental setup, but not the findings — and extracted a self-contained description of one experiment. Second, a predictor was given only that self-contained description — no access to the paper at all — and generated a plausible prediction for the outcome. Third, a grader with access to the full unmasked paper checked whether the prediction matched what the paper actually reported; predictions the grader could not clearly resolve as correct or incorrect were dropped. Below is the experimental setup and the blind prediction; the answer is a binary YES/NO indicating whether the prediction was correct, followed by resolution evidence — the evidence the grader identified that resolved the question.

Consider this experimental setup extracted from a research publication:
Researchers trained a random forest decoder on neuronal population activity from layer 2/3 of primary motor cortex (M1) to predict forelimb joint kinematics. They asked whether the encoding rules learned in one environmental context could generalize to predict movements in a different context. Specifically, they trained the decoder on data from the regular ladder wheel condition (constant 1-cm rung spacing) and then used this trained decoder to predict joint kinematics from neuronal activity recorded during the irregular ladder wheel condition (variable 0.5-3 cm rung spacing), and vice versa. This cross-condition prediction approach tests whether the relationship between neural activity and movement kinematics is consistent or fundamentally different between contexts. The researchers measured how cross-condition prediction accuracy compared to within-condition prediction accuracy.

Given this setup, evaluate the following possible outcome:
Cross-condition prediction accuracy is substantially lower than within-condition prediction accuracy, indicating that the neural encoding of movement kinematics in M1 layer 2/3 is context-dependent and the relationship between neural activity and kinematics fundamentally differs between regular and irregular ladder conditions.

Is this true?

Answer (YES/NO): YES